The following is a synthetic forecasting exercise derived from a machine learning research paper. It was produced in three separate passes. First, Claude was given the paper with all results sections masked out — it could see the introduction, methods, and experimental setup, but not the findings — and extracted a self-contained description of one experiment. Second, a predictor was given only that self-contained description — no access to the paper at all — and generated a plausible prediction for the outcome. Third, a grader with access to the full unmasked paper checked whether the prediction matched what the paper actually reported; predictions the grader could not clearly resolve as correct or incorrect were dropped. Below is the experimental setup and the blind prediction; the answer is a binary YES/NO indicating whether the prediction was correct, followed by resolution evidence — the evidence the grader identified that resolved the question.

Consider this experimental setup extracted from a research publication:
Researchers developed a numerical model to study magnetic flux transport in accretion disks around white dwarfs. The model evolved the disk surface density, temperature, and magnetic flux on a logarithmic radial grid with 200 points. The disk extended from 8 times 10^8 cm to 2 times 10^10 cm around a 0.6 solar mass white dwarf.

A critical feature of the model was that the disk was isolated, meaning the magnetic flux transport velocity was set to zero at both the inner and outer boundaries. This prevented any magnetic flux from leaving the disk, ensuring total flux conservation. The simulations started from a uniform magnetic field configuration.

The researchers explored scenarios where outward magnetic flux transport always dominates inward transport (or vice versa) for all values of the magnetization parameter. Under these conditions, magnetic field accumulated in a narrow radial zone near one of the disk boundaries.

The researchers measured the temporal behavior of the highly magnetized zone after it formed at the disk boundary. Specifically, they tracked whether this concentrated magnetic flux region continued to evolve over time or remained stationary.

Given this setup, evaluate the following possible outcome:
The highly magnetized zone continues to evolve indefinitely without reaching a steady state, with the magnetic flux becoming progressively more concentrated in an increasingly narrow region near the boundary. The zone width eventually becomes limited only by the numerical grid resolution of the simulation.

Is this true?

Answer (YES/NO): NO